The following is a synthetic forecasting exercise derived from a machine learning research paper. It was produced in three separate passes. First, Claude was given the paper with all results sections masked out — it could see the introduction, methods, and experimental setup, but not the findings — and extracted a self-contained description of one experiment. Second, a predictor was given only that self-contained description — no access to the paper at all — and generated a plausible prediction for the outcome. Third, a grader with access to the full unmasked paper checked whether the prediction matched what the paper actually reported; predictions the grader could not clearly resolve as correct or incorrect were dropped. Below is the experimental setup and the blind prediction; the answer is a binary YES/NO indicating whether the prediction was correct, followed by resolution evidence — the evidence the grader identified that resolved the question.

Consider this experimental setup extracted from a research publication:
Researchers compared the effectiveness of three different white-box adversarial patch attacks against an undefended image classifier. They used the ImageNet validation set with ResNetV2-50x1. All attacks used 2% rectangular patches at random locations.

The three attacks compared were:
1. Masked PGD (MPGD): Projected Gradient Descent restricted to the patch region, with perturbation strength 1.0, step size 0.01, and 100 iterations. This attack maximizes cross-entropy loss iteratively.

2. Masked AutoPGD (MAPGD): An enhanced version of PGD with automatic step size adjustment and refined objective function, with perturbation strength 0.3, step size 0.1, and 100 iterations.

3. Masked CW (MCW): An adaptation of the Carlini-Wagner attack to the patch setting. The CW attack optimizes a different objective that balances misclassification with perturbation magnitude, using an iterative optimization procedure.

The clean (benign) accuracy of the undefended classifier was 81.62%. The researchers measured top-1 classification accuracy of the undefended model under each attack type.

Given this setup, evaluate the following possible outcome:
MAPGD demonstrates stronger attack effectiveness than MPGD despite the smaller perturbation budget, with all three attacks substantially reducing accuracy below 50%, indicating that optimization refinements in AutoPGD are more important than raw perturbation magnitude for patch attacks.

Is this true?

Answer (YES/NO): NO